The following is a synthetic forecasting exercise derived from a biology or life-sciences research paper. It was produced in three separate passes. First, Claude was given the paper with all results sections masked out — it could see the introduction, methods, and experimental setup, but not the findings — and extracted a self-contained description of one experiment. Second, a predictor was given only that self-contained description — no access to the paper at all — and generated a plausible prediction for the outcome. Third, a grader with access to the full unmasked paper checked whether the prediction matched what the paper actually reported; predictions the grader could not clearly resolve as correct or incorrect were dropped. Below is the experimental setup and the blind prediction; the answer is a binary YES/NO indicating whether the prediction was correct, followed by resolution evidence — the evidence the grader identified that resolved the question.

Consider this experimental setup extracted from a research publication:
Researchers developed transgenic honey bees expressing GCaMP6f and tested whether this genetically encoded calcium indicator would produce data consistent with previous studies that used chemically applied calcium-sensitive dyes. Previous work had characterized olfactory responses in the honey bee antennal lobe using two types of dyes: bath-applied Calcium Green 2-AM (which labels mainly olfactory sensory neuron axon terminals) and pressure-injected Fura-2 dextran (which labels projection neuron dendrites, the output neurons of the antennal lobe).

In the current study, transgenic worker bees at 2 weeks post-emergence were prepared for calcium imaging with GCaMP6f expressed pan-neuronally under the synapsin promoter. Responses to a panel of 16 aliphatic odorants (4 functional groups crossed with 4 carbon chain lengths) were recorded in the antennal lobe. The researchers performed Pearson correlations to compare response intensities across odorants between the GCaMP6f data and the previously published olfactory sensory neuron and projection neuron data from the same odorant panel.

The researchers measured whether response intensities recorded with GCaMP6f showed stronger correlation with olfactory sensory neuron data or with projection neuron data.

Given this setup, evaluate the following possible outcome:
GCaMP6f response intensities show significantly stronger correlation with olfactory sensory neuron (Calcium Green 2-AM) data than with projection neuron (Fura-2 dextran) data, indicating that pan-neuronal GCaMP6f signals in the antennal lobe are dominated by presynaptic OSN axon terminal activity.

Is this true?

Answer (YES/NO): NO